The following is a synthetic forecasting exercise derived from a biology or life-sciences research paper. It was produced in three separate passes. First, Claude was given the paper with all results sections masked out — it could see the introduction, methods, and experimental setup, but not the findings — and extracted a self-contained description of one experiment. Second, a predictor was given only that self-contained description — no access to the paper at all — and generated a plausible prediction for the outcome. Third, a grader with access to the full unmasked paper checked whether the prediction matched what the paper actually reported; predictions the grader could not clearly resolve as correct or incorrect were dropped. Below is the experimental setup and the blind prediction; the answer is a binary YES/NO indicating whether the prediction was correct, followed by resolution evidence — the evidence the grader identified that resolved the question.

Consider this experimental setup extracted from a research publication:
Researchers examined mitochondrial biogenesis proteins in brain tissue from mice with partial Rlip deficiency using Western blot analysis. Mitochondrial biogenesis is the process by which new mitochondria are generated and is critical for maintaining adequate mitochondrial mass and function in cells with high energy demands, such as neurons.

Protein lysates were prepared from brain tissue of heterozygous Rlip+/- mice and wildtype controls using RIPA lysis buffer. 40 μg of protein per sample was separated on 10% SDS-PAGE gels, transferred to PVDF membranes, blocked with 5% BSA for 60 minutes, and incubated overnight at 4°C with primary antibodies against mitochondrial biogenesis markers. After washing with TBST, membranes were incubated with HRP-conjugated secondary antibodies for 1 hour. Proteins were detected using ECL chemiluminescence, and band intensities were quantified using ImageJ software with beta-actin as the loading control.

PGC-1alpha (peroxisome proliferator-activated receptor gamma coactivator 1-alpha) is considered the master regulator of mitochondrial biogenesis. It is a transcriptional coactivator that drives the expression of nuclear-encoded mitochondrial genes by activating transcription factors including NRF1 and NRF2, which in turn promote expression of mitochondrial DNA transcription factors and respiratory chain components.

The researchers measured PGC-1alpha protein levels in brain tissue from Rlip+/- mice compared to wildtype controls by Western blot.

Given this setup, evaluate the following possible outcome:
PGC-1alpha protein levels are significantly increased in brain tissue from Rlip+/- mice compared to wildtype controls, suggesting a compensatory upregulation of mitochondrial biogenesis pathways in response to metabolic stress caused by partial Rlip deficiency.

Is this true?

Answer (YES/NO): YES